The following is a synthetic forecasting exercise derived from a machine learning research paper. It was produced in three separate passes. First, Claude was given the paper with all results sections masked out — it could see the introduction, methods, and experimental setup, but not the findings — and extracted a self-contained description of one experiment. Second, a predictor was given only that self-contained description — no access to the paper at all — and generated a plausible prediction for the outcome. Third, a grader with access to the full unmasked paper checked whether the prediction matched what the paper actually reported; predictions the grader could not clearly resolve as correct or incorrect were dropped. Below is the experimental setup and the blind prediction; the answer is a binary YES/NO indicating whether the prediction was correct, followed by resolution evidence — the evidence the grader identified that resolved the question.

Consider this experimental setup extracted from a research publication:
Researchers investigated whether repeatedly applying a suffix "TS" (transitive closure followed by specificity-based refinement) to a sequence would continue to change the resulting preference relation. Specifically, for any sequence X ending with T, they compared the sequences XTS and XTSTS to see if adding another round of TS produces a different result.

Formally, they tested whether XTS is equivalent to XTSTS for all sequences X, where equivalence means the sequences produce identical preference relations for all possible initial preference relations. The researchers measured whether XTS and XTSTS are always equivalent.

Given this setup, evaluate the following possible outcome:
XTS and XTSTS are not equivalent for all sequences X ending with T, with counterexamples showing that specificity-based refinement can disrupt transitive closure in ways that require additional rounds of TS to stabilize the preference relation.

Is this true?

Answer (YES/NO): NO